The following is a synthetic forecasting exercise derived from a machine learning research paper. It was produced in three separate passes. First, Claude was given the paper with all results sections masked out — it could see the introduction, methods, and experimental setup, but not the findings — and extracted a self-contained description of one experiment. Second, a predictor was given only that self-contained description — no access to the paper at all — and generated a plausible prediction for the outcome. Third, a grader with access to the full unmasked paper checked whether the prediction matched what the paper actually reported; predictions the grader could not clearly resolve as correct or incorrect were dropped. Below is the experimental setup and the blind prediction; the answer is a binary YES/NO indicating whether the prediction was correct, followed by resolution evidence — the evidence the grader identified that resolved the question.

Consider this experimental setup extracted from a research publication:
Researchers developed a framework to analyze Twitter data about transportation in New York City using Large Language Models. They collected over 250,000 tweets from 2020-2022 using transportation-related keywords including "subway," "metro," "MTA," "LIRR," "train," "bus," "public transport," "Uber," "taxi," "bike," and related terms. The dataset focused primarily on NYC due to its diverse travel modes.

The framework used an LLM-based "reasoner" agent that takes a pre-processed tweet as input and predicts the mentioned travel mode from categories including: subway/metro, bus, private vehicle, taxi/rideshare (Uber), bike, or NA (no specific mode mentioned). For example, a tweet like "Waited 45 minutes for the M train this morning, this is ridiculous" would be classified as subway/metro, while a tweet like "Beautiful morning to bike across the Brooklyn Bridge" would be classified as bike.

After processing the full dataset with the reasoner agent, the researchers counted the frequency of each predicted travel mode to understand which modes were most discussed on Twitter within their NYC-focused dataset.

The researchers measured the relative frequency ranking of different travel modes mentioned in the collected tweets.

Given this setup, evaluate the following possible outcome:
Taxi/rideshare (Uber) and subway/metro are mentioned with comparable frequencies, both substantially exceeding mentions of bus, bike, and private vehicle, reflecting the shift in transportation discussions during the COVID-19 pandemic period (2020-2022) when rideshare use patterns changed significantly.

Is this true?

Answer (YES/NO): NO